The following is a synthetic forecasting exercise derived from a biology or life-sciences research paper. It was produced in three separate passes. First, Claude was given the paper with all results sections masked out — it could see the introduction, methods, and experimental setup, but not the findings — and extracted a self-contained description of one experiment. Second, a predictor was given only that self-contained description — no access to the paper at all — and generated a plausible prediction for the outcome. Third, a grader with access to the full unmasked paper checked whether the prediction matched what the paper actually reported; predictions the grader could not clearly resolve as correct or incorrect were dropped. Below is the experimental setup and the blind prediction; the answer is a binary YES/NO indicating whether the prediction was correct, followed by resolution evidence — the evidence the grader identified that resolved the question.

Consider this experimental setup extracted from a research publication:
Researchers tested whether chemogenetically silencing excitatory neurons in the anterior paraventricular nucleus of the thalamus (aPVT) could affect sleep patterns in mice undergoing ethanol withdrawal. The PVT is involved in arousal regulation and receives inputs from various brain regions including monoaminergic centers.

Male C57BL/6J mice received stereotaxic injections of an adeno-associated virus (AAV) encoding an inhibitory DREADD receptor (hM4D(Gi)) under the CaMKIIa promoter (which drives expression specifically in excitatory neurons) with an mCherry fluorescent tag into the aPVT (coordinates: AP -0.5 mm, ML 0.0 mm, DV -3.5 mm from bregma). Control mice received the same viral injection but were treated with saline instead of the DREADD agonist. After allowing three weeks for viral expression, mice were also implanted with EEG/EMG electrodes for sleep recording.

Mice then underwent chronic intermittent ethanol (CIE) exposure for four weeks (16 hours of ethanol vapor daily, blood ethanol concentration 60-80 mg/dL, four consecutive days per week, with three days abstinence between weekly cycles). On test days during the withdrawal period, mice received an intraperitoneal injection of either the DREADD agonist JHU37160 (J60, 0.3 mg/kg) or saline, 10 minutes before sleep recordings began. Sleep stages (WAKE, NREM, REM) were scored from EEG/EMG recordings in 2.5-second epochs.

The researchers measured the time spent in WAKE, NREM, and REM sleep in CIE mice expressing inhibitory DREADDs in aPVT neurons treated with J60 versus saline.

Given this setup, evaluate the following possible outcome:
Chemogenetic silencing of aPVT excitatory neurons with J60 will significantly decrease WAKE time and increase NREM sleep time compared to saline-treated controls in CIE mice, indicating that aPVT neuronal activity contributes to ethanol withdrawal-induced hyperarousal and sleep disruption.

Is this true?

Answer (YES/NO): YES